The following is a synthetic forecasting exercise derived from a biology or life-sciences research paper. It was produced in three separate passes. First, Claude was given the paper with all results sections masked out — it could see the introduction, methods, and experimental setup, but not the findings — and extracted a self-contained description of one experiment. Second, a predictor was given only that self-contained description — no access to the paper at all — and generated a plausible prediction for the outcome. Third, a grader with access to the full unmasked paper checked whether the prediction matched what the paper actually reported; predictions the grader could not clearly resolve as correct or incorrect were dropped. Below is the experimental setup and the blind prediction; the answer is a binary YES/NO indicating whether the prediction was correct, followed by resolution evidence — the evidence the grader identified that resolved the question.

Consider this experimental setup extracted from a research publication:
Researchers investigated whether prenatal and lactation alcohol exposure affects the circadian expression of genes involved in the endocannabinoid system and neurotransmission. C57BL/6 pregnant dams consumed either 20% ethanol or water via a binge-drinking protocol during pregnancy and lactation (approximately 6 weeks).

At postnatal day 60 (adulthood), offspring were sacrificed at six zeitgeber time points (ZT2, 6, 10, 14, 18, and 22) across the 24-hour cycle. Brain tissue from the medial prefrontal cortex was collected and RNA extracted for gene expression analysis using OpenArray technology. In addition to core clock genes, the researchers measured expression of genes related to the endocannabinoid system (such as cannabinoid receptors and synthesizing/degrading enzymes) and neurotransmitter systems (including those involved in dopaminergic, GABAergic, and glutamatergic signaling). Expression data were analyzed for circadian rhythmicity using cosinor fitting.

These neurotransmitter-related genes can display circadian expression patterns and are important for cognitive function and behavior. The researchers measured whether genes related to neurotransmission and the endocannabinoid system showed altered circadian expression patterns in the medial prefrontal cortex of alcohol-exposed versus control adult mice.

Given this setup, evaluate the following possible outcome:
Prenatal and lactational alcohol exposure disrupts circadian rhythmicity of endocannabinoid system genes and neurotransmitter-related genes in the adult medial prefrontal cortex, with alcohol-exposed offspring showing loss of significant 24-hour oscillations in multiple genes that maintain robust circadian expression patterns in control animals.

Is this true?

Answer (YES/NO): NO